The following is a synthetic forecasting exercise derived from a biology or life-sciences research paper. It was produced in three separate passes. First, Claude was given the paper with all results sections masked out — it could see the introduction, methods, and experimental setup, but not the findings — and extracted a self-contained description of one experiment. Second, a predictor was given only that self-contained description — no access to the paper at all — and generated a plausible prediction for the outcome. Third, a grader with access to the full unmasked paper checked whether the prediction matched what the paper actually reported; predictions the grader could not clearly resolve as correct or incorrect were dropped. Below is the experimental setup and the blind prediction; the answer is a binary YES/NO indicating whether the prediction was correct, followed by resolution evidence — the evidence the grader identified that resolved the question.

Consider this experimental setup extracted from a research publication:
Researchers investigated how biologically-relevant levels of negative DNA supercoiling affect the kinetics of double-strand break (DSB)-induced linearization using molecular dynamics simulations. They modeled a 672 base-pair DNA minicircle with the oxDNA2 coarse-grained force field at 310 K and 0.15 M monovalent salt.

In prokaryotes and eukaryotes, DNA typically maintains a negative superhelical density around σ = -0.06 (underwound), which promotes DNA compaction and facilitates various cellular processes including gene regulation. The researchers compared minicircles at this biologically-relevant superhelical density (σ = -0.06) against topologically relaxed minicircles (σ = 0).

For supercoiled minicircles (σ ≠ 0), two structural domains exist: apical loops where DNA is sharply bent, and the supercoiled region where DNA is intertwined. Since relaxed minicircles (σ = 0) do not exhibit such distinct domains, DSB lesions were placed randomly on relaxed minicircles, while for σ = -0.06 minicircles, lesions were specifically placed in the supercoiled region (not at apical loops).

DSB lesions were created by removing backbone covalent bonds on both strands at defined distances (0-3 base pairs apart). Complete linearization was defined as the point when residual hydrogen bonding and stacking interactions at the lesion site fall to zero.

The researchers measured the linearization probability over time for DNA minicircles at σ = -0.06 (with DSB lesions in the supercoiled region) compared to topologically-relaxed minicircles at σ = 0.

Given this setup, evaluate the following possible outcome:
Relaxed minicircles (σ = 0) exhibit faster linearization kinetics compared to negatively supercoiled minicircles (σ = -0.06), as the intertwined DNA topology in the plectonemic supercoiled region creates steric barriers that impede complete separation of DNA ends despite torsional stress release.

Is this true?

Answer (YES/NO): NO